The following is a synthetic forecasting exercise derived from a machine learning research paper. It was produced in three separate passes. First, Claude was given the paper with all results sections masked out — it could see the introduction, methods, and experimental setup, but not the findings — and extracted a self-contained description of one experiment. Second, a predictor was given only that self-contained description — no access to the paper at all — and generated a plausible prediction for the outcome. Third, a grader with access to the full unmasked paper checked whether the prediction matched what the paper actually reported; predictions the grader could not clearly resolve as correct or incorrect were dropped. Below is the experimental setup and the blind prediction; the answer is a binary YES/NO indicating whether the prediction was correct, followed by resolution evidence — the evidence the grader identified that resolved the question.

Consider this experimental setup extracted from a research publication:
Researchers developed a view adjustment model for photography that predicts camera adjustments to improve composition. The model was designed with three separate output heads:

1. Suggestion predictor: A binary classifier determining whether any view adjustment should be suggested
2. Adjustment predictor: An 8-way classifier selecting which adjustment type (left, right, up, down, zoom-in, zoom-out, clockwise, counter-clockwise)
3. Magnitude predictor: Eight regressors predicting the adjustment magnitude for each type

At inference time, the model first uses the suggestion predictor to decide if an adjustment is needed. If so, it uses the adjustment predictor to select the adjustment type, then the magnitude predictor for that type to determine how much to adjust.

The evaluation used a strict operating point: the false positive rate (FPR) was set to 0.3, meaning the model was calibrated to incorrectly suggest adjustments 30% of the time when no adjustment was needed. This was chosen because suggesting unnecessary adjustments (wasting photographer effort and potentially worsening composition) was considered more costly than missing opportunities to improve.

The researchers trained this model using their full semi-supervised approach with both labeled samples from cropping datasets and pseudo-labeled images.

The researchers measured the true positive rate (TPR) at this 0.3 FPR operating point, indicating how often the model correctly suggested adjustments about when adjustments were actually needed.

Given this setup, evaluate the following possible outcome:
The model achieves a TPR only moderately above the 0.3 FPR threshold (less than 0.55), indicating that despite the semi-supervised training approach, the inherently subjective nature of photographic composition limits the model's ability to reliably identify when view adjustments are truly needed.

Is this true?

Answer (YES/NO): YES